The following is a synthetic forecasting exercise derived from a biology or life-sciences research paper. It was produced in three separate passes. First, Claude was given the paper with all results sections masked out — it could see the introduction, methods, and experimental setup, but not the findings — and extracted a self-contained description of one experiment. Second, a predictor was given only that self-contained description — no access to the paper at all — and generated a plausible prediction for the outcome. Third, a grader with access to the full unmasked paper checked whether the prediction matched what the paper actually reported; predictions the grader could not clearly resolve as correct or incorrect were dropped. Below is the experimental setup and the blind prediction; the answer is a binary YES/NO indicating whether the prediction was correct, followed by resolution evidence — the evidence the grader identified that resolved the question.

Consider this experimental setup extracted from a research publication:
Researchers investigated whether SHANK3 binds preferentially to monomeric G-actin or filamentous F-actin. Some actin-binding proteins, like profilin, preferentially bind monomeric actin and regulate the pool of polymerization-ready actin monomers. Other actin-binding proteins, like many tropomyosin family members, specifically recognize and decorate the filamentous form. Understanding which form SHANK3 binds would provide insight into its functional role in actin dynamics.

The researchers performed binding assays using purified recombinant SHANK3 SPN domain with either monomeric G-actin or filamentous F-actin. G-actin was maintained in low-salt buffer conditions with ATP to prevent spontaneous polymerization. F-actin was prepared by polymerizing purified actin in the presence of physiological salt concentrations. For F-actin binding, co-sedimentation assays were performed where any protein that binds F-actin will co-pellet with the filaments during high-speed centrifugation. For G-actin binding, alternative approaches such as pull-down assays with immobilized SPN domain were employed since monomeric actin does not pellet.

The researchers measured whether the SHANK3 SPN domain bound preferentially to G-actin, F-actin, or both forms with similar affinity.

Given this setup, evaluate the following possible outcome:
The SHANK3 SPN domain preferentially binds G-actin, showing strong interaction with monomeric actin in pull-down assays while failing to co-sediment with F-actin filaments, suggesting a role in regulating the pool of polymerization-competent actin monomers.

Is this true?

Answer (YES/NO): NO